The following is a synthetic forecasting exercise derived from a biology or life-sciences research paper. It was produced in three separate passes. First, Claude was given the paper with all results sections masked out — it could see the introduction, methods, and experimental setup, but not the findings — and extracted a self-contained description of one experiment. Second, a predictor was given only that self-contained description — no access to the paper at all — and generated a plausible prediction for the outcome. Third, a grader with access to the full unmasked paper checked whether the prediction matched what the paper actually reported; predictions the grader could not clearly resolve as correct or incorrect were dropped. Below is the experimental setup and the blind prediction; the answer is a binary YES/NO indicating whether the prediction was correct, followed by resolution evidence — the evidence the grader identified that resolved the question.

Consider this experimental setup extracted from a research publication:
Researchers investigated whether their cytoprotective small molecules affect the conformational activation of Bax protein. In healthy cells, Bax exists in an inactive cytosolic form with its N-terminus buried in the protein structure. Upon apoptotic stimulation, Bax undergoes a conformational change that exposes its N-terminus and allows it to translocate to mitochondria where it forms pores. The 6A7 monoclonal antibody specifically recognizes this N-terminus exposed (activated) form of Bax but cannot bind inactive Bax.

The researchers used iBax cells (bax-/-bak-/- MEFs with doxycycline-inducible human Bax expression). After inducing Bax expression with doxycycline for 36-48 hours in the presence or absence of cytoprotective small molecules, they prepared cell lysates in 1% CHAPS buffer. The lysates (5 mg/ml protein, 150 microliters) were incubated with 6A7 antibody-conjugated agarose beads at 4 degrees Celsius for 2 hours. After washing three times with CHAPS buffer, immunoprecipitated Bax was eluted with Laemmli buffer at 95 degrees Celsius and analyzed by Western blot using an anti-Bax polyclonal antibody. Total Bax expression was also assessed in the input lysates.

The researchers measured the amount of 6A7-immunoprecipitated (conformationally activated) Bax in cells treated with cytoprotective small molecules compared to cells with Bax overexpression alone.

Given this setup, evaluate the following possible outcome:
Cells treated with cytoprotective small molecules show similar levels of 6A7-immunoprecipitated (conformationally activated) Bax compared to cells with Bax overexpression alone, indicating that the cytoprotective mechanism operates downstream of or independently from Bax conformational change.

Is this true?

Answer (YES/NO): NO